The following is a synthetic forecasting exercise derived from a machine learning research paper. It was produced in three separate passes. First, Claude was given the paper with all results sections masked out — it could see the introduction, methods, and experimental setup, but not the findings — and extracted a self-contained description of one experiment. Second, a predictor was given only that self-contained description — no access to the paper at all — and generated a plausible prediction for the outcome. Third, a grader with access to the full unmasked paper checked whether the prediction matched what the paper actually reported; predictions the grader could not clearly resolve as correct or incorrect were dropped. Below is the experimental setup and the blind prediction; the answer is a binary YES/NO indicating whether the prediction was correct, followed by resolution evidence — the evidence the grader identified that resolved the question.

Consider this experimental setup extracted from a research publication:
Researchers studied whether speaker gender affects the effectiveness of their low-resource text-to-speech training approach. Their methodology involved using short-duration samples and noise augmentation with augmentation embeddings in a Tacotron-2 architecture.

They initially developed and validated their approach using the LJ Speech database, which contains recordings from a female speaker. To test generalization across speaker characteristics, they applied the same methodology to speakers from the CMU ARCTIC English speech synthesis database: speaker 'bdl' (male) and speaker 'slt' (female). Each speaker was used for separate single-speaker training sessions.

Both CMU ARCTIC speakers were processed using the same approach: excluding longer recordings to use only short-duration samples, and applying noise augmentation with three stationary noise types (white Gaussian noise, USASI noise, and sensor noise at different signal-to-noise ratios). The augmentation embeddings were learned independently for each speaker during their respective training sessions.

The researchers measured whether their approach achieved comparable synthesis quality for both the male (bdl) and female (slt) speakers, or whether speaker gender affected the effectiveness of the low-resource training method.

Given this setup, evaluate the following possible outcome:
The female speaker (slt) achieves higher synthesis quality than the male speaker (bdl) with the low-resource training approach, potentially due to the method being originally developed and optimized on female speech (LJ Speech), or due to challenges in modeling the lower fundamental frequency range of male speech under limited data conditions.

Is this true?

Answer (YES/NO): NO